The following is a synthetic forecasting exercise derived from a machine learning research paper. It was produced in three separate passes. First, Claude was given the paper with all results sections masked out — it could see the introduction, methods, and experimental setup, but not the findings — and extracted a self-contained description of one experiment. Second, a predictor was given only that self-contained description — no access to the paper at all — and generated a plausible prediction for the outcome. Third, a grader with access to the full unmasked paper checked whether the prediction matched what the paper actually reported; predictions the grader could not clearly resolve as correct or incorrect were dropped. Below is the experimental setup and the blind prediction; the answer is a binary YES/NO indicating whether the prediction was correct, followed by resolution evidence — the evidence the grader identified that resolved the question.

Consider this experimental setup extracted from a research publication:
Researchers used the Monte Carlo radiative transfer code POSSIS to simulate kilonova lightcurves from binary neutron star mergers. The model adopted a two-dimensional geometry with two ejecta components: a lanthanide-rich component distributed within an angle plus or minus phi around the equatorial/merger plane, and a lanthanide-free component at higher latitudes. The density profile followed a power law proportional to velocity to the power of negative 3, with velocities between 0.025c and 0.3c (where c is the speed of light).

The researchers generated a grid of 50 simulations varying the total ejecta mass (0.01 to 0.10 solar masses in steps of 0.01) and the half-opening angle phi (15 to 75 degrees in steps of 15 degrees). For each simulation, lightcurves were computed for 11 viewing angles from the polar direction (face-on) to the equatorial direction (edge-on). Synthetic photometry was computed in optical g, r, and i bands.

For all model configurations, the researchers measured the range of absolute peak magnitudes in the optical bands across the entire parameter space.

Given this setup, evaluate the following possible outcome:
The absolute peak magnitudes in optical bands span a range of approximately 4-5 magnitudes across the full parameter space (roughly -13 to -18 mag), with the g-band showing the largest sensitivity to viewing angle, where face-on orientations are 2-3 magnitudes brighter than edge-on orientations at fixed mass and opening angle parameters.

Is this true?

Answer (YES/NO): YES